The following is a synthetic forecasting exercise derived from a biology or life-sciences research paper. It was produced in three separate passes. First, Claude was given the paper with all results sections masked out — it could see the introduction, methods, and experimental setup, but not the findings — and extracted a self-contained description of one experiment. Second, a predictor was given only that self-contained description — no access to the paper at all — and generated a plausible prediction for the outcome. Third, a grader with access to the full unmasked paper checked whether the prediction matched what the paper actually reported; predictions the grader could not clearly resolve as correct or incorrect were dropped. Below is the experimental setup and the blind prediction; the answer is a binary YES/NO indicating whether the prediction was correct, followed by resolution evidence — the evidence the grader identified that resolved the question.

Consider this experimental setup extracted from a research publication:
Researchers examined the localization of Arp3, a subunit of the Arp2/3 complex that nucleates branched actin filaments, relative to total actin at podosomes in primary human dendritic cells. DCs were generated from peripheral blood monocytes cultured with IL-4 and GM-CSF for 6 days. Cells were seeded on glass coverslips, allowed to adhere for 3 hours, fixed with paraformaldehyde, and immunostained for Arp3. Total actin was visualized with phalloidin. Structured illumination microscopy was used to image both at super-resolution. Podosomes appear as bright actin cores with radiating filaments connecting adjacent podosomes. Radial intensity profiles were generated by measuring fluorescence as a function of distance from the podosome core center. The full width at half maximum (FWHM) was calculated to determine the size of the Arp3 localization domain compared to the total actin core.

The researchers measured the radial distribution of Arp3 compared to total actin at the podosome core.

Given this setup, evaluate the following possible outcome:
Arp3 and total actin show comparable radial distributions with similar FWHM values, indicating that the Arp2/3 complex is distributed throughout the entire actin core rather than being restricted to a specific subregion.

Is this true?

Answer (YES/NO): NO